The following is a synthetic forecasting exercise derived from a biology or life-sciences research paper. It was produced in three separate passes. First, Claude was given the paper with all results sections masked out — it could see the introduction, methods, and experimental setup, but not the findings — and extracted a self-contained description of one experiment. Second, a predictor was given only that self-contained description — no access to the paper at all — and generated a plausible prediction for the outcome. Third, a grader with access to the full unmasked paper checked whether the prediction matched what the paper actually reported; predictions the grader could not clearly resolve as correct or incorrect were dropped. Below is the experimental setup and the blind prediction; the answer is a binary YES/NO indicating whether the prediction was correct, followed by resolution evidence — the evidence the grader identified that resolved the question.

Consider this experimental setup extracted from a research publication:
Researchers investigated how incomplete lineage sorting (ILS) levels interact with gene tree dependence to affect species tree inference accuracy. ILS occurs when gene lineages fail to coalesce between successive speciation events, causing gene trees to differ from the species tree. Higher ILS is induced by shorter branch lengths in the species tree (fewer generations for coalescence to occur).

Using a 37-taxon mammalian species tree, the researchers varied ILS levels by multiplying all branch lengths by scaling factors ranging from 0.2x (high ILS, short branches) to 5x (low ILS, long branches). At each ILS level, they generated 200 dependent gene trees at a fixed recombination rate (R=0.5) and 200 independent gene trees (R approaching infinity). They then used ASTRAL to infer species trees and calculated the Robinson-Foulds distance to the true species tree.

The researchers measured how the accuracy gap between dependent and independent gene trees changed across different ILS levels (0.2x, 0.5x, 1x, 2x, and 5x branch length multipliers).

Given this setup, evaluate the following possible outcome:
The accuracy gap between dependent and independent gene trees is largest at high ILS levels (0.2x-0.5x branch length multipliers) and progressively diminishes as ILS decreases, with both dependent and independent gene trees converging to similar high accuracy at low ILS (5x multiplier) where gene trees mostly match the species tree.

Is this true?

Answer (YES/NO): YES